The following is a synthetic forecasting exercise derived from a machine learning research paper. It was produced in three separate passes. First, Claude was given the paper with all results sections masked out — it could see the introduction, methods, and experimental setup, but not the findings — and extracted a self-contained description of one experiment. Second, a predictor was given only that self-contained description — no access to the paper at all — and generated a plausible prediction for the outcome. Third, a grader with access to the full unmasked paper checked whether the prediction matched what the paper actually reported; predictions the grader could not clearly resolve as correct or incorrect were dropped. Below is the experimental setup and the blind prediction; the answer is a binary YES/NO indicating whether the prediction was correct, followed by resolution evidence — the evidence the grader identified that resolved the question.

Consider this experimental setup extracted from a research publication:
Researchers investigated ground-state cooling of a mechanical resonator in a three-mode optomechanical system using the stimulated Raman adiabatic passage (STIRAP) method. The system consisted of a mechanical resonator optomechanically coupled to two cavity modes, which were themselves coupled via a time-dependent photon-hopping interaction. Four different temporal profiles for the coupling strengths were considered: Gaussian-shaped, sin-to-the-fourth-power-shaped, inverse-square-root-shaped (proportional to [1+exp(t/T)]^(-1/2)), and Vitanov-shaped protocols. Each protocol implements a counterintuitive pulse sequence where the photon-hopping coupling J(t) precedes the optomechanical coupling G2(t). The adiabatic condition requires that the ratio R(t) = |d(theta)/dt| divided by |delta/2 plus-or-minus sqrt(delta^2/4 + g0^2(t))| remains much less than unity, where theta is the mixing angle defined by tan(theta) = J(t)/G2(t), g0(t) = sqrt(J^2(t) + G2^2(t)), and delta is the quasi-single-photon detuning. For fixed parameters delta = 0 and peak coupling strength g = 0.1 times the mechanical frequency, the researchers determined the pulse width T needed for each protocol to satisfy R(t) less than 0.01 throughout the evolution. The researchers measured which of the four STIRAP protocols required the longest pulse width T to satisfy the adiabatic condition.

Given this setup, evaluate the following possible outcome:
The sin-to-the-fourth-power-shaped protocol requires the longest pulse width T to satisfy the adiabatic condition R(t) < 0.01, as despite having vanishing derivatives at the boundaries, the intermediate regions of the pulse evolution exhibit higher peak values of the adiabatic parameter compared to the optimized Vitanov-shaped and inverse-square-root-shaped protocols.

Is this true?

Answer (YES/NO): YES